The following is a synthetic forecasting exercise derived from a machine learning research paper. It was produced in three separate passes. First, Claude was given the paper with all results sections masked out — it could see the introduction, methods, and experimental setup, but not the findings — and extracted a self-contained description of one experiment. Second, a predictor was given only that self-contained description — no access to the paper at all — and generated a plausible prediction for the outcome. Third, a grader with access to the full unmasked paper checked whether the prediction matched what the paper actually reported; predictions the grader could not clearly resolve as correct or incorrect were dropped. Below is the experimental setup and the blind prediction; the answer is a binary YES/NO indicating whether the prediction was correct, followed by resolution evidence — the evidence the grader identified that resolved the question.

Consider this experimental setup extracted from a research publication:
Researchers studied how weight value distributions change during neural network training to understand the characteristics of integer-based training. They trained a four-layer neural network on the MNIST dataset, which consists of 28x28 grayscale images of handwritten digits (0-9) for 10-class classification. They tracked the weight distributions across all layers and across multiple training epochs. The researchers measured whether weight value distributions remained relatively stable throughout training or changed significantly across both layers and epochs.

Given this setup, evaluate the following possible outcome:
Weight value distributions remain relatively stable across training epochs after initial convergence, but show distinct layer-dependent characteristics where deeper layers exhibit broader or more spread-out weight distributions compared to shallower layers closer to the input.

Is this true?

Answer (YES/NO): NO